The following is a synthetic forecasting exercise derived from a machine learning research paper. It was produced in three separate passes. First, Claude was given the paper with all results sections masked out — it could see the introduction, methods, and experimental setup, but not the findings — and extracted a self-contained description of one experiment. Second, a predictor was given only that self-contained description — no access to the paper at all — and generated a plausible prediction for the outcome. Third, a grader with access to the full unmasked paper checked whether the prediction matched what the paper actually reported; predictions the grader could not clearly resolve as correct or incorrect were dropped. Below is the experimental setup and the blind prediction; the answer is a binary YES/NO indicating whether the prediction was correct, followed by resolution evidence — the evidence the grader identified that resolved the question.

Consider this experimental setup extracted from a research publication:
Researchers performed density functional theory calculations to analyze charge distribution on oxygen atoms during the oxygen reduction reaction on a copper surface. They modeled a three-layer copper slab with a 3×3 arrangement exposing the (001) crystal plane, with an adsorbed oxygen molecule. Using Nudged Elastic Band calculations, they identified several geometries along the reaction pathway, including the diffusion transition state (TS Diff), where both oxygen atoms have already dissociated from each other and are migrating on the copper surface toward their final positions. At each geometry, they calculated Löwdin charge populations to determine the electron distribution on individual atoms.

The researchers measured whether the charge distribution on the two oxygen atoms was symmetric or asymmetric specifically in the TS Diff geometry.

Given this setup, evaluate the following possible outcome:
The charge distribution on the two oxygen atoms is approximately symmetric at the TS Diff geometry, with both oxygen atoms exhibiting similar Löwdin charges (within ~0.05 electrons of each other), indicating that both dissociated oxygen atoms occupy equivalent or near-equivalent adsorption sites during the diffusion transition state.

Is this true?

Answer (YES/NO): NO